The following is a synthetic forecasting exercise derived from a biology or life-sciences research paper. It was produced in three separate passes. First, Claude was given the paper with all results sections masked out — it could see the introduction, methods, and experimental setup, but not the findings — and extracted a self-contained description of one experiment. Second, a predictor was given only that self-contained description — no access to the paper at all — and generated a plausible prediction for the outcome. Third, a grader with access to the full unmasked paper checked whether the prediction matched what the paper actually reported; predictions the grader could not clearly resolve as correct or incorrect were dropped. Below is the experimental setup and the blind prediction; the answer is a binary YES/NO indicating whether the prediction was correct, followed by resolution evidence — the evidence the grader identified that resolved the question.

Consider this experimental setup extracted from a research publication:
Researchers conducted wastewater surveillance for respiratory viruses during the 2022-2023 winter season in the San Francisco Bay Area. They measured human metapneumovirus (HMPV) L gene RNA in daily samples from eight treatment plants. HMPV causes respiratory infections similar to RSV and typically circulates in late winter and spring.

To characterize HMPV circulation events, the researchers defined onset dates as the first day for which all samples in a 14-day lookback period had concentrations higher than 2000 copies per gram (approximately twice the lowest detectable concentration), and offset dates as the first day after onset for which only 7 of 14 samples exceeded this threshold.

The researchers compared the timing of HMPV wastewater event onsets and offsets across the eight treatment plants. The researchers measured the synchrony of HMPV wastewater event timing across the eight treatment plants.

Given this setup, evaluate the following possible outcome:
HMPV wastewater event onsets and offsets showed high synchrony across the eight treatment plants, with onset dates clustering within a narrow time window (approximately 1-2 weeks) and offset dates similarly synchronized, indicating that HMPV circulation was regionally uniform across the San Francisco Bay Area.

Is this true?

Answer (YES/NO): NO